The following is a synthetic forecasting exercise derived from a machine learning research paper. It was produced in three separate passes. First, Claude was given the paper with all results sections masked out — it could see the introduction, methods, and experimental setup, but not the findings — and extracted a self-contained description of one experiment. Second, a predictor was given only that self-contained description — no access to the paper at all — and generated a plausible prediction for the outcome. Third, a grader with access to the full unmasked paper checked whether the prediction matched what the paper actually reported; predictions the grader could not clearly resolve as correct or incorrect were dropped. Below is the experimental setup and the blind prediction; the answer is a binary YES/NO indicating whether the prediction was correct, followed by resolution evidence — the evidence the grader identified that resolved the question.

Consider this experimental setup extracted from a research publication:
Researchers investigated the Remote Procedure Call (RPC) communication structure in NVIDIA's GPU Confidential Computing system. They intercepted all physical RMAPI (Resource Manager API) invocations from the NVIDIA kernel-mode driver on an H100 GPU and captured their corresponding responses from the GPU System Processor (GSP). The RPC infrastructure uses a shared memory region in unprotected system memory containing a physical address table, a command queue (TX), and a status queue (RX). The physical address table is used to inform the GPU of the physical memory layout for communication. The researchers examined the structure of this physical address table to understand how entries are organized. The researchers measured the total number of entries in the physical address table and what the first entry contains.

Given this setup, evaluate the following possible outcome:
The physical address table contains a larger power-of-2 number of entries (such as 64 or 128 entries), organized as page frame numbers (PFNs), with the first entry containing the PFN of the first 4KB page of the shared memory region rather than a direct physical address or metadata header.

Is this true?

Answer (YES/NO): NO